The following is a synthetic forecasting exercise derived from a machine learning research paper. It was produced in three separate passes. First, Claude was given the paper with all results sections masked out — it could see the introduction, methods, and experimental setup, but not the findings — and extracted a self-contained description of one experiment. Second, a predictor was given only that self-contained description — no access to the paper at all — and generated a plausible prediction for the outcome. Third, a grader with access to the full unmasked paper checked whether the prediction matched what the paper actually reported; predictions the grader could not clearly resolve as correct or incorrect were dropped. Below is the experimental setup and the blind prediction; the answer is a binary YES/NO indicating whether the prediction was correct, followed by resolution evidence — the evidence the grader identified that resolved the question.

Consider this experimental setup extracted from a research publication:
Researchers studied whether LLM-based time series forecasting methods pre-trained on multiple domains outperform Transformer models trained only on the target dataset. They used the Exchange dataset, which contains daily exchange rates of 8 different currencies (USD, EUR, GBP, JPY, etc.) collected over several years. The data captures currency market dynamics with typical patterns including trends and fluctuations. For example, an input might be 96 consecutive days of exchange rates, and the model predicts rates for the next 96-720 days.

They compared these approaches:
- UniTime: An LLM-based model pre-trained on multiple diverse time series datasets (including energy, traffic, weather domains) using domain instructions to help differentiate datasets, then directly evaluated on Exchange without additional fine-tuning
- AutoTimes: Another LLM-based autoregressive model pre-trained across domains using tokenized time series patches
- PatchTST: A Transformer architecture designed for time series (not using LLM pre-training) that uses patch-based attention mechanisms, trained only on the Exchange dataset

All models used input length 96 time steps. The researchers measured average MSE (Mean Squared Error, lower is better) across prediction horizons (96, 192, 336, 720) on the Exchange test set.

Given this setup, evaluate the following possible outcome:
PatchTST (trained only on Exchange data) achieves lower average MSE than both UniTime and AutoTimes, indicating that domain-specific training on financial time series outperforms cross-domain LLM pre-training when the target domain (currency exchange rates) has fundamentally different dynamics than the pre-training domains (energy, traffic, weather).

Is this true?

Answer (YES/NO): YES